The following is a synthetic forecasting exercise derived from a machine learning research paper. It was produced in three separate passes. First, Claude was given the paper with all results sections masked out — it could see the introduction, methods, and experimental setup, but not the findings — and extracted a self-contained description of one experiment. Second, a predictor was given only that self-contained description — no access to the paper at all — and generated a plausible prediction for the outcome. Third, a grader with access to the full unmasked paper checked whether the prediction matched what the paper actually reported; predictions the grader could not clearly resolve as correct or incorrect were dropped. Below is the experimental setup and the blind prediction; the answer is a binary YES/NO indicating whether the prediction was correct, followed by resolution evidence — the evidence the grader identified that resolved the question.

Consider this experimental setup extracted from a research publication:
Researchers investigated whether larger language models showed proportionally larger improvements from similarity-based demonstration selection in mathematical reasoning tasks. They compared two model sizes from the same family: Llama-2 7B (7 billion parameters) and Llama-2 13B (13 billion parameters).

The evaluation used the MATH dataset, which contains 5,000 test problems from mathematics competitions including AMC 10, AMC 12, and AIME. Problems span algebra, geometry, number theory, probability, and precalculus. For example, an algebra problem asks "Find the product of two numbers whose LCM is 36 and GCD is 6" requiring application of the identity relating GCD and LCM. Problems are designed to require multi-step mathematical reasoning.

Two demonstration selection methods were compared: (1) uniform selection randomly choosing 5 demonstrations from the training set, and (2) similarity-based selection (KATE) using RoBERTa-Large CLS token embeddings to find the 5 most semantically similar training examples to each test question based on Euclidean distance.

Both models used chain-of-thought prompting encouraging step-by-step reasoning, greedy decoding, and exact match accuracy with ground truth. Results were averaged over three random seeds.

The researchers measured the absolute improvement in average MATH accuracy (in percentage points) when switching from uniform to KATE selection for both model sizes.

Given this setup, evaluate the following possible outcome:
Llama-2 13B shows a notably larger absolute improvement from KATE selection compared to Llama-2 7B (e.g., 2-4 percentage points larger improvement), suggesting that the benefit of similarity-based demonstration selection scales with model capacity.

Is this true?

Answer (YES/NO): NO